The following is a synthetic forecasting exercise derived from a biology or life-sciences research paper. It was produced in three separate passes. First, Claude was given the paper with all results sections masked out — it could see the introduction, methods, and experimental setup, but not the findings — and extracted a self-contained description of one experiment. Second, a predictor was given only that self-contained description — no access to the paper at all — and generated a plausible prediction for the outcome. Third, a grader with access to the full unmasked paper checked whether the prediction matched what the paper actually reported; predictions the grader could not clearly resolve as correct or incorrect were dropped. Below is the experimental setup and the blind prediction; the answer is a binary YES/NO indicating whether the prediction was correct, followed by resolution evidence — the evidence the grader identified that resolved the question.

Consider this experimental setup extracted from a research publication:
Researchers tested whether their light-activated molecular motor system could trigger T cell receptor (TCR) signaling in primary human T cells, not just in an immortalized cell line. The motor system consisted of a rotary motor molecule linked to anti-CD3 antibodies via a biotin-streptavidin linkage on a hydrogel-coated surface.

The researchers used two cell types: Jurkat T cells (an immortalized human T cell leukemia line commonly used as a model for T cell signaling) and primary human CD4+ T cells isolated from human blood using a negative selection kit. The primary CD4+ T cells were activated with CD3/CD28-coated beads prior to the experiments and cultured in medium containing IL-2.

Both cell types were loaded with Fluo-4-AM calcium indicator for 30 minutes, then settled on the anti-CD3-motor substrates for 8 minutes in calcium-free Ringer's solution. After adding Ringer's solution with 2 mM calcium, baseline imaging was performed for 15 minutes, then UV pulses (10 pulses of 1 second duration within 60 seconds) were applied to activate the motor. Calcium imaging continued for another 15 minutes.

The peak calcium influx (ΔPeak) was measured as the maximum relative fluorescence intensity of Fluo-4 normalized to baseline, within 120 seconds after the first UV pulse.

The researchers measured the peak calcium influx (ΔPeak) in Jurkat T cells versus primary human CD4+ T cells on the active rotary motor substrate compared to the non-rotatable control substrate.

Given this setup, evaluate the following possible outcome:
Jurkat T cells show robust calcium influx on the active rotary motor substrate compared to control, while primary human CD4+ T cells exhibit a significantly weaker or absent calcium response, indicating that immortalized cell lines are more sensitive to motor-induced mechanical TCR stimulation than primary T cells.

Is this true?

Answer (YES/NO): NO